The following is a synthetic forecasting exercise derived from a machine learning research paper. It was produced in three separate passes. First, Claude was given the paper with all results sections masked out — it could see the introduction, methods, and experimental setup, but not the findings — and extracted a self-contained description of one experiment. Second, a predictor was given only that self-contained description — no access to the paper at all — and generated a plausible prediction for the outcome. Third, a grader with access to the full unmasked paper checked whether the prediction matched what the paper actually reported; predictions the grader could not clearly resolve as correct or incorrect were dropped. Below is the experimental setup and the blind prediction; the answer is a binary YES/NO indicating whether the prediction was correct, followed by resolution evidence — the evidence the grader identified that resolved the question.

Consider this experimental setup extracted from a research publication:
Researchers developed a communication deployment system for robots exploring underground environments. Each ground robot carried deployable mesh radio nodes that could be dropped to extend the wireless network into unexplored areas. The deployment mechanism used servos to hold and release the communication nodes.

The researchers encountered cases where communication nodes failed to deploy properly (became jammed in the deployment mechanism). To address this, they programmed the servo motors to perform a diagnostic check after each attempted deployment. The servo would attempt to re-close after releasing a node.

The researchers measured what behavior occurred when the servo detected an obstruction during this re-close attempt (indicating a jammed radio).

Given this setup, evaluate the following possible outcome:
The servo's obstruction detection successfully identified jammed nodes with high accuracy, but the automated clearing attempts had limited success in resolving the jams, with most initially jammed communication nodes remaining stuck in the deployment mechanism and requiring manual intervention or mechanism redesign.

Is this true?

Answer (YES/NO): NO